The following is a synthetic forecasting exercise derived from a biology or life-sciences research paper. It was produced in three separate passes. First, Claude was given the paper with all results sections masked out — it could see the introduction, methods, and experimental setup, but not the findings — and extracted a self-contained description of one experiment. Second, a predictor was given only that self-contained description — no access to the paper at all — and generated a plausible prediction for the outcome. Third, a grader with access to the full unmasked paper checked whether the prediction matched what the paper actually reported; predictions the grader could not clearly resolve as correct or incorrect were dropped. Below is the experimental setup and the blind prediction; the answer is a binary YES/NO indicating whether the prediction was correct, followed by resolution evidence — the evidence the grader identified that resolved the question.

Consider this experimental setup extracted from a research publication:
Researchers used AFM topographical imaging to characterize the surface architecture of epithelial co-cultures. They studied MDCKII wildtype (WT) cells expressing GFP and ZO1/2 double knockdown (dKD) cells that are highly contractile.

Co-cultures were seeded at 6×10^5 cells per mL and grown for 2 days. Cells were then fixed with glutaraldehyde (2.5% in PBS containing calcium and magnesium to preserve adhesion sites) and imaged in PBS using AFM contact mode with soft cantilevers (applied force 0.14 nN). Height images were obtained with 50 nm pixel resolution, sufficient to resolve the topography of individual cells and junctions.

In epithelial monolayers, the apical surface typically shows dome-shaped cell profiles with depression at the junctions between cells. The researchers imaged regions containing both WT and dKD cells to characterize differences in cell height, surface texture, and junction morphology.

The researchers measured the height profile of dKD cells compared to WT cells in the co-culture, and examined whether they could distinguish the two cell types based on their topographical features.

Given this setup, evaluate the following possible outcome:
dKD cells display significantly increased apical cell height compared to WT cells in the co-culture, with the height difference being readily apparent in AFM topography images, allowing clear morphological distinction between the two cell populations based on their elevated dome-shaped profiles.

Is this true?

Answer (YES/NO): YES